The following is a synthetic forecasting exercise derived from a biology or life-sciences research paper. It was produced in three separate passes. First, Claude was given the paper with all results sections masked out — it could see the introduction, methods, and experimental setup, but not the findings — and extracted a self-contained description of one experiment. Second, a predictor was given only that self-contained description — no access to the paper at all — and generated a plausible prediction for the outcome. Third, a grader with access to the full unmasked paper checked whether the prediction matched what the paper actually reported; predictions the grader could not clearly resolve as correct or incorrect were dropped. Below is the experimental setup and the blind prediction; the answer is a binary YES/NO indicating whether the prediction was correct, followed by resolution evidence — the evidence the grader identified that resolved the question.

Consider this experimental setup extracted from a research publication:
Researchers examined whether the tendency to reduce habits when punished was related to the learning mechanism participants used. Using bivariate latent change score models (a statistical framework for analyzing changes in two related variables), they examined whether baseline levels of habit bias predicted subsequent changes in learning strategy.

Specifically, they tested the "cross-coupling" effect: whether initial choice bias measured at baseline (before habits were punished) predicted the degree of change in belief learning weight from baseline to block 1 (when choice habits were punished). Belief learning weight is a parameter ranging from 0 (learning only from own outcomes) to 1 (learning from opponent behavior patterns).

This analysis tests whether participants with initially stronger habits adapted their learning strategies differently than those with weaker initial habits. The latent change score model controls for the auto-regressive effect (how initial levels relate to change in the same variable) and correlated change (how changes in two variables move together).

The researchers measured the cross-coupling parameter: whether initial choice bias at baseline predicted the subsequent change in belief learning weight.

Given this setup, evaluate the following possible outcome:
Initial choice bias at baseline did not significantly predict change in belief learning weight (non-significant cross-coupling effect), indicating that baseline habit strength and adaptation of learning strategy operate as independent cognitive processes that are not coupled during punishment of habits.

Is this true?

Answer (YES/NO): YES